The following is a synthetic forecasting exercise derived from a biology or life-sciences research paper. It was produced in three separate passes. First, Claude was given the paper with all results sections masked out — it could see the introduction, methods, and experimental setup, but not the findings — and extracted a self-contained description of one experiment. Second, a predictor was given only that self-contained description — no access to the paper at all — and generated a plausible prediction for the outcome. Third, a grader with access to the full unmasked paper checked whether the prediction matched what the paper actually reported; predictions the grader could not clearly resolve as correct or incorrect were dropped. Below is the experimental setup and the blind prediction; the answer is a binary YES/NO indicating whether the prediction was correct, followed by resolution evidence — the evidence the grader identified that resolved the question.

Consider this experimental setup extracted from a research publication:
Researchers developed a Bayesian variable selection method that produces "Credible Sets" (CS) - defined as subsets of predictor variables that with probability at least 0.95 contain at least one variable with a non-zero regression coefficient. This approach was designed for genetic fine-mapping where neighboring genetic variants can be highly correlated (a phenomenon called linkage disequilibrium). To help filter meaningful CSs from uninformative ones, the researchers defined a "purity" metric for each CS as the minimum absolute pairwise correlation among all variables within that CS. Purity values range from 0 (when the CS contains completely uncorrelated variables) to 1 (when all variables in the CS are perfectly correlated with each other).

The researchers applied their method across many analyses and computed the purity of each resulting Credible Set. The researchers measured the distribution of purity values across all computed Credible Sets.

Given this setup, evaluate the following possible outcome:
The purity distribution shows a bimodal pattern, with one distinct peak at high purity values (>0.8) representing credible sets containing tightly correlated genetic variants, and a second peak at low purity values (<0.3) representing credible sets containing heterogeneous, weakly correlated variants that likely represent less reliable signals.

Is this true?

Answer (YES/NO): NO